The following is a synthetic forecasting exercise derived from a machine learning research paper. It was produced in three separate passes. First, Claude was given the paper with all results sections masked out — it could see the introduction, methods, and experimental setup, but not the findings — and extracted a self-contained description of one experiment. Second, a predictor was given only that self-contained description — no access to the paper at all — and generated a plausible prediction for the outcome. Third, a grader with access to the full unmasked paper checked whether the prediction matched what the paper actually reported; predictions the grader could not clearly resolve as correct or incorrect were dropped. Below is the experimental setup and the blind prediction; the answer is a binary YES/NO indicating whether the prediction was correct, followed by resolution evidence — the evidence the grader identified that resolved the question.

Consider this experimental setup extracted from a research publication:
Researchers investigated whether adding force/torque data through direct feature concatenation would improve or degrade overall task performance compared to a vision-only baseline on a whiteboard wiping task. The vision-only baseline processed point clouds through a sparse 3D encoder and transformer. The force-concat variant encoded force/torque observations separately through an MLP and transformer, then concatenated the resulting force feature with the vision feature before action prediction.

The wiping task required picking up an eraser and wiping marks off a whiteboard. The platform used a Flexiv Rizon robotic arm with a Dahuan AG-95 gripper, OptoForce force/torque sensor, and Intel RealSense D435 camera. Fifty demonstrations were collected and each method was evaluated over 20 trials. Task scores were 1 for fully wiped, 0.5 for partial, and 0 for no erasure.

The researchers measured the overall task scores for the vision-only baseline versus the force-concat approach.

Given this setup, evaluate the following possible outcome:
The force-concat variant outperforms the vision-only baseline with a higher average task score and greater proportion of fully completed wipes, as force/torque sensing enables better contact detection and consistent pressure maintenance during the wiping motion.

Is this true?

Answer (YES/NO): NO